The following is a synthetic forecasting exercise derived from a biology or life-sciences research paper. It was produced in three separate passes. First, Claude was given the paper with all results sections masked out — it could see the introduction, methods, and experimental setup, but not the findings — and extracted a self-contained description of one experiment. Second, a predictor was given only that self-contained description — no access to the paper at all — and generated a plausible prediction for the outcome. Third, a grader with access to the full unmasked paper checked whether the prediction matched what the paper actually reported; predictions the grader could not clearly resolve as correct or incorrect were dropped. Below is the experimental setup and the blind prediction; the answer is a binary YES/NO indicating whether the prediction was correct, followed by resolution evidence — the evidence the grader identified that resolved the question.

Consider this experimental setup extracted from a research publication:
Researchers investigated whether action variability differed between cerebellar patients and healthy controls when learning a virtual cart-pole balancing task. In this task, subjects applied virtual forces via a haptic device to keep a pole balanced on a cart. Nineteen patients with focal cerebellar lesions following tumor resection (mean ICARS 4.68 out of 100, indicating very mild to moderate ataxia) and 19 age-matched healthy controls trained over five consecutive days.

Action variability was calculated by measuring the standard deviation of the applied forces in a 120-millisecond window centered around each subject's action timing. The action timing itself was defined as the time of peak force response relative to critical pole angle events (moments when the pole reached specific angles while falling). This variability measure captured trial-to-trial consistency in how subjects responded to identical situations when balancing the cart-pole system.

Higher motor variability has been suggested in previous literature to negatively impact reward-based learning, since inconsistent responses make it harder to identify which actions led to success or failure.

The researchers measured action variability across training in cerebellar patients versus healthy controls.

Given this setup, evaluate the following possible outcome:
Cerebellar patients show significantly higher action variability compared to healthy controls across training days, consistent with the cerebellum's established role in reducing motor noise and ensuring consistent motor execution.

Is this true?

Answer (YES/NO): NO